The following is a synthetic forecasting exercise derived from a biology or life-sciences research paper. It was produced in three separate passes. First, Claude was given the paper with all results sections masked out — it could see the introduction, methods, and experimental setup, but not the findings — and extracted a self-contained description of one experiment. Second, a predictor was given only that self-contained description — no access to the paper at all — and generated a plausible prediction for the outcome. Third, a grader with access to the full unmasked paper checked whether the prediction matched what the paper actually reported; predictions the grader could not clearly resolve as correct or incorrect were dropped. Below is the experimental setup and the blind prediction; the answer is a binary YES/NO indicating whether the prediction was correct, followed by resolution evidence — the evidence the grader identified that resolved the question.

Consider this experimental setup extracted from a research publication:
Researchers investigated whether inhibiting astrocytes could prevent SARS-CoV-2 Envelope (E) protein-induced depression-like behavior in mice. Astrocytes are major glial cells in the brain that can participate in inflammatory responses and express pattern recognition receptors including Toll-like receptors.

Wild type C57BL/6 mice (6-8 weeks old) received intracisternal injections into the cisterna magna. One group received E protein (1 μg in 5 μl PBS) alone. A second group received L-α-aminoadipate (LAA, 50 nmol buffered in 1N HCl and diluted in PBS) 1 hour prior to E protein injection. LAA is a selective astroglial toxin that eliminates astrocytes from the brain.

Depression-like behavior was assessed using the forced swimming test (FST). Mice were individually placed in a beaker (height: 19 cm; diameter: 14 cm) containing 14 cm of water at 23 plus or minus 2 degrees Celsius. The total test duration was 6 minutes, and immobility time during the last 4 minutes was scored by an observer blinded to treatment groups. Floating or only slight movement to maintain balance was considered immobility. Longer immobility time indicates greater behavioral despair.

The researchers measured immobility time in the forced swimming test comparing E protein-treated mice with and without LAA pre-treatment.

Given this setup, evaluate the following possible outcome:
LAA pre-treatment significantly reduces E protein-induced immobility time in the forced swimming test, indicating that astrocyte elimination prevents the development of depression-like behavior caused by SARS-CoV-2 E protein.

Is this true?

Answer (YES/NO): NO